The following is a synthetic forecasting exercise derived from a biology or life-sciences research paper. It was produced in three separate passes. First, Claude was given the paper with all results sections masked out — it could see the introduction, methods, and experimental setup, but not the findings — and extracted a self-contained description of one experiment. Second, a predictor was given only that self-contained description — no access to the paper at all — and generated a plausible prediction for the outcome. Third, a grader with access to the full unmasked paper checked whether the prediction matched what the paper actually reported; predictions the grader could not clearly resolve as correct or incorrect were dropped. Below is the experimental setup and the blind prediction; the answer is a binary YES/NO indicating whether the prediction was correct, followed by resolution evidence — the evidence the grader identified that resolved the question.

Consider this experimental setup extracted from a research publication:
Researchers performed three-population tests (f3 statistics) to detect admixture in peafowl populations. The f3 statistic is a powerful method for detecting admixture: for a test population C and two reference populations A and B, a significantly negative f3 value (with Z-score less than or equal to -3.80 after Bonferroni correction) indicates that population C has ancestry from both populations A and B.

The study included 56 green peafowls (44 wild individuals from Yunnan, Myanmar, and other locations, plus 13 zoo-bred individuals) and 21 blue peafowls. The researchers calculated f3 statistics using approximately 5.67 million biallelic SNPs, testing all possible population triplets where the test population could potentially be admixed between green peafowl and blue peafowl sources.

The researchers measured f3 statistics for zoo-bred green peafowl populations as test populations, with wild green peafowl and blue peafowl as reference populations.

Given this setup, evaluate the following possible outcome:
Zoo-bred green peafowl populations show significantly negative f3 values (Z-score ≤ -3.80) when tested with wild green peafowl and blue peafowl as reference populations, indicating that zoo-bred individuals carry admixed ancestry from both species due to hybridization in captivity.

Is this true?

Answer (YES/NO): NO